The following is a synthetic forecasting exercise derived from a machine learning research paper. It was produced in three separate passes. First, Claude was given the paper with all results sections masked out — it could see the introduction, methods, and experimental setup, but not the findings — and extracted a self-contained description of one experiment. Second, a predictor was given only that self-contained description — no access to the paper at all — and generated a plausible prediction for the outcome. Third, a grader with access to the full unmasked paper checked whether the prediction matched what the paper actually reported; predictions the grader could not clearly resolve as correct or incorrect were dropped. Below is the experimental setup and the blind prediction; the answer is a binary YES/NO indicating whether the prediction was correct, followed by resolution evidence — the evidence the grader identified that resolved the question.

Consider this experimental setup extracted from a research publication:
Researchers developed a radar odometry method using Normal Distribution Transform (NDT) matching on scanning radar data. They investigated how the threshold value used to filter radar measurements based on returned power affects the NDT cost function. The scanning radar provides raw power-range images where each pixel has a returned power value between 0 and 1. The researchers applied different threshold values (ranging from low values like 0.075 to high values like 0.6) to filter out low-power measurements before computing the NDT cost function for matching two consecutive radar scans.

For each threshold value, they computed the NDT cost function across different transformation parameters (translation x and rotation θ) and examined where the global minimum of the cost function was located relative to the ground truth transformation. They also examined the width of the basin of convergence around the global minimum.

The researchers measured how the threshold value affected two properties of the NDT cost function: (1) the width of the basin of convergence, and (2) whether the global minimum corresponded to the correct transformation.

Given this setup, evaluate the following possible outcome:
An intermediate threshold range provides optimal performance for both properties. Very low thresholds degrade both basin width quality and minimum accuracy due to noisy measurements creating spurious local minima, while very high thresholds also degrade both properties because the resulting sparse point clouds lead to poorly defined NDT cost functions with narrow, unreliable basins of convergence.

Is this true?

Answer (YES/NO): NO